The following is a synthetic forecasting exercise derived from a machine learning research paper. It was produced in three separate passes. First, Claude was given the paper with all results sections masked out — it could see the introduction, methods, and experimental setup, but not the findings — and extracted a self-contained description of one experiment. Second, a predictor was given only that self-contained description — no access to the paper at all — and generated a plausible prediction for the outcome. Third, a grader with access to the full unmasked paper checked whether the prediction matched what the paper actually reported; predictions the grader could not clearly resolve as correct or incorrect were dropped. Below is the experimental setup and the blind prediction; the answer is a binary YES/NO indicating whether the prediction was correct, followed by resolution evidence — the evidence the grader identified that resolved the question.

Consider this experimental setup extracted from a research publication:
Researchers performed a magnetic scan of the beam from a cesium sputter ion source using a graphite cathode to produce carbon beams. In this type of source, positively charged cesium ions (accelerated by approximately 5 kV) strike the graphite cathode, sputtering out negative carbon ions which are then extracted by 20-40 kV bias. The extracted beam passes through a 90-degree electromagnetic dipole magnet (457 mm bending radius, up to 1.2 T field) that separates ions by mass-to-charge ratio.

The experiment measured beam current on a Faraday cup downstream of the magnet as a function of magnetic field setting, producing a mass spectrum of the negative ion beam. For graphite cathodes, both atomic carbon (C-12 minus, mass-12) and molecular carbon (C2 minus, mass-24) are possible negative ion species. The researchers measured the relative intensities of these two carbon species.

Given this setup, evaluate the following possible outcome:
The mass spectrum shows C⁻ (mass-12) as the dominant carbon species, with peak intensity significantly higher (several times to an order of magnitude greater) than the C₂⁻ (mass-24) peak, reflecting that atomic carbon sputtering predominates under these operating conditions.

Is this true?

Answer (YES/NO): NO